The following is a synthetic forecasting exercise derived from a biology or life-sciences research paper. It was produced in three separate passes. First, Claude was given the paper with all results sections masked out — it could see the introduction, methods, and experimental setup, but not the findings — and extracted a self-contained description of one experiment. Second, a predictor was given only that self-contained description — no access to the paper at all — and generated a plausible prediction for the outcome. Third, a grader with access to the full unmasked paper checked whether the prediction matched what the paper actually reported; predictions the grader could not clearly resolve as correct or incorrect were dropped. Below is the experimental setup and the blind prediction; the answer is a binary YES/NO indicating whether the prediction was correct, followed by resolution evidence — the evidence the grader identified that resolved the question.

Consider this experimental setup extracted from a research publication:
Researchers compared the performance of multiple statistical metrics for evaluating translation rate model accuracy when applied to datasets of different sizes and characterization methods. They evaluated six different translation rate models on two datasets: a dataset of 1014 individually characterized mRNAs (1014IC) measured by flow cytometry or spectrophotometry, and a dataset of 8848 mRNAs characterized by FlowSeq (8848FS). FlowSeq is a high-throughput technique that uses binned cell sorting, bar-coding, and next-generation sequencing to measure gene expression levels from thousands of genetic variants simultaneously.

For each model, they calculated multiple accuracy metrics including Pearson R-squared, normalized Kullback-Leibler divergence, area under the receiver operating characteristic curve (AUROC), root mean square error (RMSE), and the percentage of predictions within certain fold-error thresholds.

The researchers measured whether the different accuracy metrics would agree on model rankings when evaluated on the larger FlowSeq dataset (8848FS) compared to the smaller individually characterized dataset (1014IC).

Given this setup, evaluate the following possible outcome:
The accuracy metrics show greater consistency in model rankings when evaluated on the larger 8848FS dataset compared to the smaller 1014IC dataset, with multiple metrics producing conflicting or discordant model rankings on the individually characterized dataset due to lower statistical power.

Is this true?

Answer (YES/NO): NO